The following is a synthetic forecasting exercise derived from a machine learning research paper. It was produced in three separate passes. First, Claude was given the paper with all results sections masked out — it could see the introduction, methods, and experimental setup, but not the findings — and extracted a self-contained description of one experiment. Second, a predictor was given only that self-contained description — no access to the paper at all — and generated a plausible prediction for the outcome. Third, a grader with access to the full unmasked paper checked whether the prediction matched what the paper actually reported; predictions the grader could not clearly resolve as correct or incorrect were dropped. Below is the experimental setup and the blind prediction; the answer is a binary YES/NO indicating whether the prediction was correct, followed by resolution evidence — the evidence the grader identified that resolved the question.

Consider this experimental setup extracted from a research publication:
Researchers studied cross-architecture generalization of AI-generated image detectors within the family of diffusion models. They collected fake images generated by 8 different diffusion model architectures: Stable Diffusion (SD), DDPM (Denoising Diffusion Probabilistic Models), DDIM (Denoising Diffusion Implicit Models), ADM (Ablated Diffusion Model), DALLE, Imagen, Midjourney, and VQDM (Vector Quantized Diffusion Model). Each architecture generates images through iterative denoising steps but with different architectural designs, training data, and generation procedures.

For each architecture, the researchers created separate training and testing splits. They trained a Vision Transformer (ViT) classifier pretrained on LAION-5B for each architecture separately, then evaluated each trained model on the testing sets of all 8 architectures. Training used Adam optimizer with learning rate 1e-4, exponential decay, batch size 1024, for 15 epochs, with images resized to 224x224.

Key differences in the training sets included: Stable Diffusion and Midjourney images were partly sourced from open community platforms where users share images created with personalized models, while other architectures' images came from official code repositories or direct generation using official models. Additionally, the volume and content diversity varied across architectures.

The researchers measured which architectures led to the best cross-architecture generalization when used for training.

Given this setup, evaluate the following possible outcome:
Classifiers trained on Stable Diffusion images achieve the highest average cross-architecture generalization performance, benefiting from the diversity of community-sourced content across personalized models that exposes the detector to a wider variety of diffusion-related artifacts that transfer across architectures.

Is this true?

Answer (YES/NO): NO